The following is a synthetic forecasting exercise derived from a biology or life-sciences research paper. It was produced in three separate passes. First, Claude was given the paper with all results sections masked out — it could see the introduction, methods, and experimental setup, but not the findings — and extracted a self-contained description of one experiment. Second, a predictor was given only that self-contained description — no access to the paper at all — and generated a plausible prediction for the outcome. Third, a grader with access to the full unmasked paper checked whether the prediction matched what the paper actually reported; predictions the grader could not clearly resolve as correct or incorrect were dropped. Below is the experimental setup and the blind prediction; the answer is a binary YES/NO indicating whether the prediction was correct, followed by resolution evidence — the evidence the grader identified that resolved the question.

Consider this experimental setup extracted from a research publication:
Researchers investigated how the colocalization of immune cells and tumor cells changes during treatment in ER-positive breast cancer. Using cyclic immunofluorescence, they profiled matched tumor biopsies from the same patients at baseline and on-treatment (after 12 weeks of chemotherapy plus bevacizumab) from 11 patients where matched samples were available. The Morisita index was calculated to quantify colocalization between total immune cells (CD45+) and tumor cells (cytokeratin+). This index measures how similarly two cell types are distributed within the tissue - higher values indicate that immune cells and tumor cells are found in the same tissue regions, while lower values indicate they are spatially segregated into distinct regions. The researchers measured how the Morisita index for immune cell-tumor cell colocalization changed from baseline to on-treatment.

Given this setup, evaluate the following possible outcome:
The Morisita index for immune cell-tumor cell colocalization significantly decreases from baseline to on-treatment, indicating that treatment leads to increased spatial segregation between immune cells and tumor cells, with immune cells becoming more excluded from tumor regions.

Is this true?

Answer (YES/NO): NO